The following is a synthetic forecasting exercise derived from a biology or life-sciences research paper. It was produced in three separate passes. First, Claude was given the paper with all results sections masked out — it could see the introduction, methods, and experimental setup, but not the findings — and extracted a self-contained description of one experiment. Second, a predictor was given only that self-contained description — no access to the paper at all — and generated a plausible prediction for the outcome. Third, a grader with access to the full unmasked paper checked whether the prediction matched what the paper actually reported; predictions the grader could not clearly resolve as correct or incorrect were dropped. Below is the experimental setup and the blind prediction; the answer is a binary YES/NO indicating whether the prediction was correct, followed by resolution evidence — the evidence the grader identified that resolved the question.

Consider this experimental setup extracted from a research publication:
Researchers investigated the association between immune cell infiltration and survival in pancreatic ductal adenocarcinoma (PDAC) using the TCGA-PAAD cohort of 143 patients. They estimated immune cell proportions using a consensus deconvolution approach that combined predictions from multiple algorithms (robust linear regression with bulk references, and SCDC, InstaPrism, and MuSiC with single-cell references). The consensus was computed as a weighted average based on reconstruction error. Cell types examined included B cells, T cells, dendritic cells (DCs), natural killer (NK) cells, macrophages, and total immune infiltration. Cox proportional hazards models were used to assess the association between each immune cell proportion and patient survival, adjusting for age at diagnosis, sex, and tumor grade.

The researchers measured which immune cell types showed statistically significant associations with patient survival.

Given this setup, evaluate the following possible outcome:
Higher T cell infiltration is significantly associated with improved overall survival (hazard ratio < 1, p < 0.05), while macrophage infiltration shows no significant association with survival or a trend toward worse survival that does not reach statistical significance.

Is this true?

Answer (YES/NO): NO